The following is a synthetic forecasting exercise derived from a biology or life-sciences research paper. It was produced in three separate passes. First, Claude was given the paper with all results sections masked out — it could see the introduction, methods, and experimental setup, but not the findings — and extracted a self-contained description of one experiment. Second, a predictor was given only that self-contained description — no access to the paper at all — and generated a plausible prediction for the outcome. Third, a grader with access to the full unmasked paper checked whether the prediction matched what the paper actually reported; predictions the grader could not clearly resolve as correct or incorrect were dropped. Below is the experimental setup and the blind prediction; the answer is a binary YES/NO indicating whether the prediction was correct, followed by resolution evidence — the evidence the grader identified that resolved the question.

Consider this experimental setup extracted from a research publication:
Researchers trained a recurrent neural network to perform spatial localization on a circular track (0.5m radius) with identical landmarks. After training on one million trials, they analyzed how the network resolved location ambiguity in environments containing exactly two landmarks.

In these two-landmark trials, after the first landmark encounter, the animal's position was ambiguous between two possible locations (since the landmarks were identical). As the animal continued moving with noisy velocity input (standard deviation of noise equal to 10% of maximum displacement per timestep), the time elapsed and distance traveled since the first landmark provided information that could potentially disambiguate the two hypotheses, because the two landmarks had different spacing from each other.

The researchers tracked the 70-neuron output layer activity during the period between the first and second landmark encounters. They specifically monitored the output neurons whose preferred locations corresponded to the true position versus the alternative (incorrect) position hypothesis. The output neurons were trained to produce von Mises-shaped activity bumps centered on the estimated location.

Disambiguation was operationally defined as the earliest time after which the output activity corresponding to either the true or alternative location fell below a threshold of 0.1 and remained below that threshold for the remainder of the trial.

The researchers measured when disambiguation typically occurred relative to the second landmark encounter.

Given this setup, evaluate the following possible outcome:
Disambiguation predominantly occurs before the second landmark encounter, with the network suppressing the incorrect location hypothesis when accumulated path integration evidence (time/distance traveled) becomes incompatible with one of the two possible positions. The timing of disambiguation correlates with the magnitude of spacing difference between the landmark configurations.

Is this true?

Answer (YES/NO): NO